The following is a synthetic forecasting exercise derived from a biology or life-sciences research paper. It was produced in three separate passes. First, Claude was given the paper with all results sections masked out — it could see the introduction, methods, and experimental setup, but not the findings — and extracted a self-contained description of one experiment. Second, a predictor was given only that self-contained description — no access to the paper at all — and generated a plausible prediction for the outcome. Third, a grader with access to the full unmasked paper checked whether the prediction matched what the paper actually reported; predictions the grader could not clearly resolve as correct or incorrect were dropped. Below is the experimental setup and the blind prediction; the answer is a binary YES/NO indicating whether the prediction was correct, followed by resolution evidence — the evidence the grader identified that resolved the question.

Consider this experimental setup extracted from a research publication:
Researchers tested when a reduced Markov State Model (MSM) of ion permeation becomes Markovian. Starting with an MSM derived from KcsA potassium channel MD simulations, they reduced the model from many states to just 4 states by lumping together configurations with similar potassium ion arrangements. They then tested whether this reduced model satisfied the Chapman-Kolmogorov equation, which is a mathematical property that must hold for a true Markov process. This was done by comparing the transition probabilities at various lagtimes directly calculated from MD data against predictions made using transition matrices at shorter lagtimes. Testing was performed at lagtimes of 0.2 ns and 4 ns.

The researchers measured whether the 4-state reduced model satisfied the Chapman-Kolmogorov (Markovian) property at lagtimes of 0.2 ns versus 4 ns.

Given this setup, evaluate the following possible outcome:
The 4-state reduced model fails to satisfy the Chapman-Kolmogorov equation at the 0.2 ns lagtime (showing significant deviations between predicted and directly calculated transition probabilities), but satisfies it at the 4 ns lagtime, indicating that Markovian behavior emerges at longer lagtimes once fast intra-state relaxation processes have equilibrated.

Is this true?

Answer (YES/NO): NO